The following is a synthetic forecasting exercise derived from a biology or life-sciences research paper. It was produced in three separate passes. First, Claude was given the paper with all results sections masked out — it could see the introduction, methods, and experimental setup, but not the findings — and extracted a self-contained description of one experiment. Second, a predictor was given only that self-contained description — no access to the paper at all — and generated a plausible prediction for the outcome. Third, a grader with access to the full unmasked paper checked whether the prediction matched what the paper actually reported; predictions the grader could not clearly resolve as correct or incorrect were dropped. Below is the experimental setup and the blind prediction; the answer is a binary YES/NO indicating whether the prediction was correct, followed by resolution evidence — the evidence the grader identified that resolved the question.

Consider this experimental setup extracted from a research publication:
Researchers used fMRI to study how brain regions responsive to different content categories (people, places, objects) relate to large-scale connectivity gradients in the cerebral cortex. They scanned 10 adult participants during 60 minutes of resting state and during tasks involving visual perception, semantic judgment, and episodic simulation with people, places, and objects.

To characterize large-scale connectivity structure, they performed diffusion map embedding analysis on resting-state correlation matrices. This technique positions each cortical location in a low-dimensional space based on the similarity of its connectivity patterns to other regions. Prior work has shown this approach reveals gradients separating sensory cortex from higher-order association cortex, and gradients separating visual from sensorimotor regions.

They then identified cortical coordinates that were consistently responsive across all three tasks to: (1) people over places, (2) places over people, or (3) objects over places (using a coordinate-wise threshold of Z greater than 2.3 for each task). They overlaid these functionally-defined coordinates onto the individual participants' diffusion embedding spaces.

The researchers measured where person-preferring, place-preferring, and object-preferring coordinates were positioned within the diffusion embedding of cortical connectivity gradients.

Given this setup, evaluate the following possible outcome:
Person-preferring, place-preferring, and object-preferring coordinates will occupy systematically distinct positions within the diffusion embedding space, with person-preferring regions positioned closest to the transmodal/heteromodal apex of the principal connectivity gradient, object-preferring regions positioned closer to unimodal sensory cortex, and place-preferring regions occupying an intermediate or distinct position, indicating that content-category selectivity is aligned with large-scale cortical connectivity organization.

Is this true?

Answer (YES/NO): YES